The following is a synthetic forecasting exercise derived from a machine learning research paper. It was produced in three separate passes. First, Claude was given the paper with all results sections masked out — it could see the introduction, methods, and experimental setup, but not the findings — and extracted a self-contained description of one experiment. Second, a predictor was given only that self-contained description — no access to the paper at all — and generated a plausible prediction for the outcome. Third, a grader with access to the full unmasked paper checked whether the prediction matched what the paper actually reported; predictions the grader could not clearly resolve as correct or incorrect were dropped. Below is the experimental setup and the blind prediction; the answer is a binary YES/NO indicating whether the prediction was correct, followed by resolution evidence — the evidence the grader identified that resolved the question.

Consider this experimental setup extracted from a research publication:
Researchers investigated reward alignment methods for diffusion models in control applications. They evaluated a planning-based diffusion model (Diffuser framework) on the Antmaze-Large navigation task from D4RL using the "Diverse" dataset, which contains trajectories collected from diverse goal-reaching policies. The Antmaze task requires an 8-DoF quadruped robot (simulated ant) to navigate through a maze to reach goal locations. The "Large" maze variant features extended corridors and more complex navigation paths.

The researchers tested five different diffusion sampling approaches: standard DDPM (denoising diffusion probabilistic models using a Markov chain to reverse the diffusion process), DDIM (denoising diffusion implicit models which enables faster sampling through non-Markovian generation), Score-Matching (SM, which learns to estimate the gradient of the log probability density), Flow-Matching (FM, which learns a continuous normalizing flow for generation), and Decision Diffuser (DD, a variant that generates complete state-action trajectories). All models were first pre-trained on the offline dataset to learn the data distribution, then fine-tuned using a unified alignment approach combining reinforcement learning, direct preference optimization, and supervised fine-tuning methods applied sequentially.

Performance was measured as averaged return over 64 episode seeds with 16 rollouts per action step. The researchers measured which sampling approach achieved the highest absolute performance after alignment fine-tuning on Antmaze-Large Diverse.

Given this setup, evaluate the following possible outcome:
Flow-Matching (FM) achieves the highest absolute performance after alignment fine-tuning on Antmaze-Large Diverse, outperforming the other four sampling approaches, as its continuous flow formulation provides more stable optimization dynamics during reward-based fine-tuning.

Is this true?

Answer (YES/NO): YES